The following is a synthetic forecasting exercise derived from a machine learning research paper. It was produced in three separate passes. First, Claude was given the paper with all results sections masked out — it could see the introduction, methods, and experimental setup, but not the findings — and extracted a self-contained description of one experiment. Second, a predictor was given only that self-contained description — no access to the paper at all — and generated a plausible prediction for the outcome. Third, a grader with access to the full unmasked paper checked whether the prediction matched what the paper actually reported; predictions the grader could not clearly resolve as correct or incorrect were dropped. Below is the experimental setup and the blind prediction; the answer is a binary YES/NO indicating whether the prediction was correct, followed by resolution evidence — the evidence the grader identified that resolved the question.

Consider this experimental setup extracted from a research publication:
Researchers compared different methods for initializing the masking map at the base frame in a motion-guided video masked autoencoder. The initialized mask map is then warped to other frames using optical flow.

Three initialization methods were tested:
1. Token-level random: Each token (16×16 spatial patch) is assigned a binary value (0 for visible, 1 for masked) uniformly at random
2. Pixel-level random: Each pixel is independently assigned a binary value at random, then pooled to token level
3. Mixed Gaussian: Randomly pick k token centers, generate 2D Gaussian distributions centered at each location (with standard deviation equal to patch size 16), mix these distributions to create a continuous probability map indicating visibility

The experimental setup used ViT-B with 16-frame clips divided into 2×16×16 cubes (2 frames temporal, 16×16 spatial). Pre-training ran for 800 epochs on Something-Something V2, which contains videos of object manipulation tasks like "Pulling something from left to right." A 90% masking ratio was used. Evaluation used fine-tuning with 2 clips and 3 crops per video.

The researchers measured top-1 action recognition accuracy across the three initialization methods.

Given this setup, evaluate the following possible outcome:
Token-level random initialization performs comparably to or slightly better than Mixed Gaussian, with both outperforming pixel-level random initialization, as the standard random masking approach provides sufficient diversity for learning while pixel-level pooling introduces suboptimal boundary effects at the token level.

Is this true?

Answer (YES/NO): NO